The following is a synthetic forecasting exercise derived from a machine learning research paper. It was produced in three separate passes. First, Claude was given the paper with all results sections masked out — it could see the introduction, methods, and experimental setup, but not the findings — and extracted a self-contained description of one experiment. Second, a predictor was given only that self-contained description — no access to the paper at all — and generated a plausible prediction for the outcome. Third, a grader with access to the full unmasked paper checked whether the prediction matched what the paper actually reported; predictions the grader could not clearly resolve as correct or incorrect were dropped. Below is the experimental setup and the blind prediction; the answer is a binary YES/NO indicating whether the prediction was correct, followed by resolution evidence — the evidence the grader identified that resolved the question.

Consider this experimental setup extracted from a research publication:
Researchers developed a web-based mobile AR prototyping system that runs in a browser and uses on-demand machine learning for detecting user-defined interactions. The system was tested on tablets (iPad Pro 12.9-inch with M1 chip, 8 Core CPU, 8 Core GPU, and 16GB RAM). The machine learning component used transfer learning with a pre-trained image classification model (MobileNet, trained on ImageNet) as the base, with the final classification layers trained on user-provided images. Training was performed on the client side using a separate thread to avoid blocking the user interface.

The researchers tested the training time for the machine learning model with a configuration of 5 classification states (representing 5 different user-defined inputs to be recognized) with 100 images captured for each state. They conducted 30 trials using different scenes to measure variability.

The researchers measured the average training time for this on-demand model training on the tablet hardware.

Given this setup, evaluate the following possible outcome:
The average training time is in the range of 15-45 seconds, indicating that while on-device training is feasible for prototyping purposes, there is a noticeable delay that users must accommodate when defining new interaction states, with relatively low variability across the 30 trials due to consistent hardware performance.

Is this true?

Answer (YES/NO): NO